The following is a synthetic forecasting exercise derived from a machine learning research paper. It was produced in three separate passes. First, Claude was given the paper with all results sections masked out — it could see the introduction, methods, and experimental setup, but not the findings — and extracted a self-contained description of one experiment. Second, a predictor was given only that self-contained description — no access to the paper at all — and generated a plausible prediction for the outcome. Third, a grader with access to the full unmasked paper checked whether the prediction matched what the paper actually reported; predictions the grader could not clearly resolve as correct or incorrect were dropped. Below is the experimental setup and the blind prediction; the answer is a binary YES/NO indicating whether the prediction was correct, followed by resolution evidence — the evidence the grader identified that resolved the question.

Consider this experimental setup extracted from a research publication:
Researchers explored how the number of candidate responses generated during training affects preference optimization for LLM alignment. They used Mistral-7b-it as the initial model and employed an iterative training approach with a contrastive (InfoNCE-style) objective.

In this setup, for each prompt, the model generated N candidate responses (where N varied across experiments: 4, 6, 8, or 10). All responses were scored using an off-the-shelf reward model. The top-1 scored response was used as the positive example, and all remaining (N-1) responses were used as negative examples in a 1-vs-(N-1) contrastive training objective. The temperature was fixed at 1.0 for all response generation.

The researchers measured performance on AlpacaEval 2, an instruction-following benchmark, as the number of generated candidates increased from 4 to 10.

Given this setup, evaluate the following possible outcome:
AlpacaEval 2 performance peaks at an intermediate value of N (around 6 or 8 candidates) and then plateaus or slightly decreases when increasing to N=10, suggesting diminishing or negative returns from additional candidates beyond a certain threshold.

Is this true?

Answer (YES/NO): NO